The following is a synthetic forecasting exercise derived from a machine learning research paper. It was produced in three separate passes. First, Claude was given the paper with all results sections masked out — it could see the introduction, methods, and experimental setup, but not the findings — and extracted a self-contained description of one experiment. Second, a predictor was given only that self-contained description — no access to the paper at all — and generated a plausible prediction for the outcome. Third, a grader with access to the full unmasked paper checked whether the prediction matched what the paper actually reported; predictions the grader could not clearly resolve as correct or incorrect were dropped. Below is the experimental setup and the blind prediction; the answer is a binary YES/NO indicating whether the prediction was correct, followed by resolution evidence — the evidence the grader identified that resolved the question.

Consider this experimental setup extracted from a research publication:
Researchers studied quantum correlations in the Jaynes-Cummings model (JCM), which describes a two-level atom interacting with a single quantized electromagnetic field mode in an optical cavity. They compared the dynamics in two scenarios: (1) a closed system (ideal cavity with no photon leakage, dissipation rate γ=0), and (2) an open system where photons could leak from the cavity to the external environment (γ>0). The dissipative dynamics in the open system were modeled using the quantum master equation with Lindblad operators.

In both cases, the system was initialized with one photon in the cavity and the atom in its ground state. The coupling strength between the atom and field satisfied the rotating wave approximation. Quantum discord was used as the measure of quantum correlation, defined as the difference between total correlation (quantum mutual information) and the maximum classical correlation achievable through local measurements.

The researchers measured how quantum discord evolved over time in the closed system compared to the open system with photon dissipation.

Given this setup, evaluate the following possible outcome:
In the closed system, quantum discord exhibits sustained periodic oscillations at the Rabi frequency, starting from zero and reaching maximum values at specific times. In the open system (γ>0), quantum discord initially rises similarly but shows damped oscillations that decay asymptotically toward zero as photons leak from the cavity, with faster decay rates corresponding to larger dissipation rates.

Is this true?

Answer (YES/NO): YES